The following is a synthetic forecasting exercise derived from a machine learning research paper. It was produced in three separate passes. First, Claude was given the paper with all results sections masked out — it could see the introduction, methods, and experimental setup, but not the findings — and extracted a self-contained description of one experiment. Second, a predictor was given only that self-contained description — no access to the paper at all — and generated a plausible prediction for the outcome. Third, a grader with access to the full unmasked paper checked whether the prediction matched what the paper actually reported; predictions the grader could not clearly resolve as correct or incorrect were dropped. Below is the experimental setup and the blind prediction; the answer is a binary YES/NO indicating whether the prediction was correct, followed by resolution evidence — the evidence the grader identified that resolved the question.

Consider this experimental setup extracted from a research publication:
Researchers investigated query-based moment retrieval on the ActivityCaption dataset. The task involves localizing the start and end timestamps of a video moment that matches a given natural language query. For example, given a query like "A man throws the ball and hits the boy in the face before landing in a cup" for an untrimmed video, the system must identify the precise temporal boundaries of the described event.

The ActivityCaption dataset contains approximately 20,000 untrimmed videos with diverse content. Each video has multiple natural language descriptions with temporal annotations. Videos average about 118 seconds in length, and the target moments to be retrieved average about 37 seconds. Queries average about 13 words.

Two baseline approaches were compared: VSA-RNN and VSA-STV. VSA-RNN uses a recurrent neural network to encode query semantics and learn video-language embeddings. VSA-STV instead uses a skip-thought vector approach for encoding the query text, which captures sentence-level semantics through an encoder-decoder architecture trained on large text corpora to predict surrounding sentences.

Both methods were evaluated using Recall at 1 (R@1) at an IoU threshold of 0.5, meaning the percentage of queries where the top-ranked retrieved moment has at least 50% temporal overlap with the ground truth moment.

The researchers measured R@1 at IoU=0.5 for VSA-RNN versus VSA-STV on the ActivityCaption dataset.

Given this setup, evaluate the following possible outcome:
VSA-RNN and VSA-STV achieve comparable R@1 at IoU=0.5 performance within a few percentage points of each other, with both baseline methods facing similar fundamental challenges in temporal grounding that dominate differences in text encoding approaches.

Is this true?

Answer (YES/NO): YES